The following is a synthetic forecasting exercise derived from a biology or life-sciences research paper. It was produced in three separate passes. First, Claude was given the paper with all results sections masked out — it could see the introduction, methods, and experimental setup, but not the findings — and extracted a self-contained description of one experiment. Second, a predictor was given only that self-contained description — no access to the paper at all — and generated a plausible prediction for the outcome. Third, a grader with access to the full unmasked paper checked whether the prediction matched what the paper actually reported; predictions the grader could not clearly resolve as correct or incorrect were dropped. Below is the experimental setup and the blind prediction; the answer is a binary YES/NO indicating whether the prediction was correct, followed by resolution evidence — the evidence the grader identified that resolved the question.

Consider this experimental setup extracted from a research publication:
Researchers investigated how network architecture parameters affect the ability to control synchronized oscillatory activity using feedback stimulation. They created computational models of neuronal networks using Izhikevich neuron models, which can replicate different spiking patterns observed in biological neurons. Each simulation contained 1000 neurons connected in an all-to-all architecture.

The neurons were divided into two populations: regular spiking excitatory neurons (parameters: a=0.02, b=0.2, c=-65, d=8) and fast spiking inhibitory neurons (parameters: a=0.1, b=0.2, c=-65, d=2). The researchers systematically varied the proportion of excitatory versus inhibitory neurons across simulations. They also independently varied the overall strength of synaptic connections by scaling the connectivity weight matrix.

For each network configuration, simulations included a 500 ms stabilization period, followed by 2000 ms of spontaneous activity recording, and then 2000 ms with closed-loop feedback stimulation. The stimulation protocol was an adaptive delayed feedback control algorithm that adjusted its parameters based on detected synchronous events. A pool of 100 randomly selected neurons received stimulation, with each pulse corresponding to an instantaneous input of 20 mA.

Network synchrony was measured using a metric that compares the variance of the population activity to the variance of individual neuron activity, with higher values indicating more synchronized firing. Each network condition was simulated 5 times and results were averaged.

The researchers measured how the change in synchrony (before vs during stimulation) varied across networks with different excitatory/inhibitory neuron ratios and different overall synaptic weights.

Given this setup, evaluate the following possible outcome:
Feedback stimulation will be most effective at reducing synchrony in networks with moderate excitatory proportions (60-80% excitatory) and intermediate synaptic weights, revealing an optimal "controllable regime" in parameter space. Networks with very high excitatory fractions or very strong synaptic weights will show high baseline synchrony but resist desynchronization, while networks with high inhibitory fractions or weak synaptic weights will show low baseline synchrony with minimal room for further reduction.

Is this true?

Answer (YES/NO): NO